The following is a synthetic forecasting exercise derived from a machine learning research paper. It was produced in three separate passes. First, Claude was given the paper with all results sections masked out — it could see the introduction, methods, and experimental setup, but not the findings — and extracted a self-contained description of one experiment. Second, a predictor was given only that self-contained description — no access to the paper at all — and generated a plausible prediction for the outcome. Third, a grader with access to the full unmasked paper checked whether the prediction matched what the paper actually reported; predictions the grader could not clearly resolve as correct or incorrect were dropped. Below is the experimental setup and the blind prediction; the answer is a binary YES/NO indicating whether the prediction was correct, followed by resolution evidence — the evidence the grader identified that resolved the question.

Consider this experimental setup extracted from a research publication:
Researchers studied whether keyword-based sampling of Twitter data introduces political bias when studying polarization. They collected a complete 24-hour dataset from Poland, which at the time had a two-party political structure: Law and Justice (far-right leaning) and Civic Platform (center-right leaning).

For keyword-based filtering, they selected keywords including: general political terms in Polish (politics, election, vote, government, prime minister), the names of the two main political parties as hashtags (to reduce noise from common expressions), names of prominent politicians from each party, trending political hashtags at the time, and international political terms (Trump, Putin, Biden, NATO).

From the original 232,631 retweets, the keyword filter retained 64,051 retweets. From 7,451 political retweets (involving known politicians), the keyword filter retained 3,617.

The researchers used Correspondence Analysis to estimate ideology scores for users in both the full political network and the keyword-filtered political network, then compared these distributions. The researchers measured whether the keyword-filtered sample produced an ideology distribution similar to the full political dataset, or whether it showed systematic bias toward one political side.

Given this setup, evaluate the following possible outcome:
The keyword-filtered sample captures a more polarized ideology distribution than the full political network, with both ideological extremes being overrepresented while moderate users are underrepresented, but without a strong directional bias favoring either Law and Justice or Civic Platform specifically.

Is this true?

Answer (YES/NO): NO